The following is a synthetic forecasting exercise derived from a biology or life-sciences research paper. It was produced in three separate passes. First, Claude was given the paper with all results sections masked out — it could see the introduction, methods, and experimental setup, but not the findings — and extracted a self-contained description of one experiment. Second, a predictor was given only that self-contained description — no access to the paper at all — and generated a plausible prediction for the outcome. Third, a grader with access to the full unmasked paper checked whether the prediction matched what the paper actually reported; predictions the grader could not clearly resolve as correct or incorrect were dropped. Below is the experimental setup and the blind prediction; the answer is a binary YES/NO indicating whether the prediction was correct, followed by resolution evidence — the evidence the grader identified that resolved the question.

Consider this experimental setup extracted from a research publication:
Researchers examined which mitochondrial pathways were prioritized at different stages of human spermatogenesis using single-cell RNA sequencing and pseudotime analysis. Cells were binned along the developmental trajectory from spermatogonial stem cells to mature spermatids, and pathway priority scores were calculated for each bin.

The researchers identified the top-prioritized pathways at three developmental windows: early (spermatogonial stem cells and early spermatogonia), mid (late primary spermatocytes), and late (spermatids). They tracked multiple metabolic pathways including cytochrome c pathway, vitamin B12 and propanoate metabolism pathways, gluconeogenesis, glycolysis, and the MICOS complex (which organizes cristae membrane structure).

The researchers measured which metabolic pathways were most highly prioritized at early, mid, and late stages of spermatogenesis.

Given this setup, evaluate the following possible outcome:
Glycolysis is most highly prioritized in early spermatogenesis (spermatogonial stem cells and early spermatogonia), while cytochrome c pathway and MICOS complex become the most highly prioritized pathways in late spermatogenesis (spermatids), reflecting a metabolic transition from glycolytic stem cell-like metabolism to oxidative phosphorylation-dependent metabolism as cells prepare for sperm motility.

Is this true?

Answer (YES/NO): NO